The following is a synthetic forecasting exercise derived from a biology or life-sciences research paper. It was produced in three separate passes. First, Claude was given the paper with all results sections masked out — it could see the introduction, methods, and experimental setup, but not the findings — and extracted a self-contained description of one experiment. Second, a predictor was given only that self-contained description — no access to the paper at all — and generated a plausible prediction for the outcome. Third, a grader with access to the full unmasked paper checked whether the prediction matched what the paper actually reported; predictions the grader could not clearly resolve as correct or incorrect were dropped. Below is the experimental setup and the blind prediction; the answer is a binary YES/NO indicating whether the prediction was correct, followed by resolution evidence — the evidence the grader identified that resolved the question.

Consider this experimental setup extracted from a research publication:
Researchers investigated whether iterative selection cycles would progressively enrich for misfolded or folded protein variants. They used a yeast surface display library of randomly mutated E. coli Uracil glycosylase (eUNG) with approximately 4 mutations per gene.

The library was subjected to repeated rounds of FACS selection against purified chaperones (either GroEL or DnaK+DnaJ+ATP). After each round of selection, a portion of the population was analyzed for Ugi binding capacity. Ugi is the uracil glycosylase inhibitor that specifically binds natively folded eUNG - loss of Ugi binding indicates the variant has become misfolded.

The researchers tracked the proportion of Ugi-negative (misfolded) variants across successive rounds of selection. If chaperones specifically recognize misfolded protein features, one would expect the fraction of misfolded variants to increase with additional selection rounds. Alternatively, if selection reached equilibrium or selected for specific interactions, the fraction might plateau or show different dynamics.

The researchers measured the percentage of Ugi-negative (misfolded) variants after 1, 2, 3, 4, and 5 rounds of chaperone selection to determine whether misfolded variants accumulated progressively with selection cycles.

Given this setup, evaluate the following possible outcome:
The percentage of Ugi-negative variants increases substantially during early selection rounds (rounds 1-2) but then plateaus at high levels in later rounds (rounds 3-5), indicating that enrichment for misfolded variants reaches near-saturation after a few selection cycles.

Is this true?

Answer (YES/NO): NO